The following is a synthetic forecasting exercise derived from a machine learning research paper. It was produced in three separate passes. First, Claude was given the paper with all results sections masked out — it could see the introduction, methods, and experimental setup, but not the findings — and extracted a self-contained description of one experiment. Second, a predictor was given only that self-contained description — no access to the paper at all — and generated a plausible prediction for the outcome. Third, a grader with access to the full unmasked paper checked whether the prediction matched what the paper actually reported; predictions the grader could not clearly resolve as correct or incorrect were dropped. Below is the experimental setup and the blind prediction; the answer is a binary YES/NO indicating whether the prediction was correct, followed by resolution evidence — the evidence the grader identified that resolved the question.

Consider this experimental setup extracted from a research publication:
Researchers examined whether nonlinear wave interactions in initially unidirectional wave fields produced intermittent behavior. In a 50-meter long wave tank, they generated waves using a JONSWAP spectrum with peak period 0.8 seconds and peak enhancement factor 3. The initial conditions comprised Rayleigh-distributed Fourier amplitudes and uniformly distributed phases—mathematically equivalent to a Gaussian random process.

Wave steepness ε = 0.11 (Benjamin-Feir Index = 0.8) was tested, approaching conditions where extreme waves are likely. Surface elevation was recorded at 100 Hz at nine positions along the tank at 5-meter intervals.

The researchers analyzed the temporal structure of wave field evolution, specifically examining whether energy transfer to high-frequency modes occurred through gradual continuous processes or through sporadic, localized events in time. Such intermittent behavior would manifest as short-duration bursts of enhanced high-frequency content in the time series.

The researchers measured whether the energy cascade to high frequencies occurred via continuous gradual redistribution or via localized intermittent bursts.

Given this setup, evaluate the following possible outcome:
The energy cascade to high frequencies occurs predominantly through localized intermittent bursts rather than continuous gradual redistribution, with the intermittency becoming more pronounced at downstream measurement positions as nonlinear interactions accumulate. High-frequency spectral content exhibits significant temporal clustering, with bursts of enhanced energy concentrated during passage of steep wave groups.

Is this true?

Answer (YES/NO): YES